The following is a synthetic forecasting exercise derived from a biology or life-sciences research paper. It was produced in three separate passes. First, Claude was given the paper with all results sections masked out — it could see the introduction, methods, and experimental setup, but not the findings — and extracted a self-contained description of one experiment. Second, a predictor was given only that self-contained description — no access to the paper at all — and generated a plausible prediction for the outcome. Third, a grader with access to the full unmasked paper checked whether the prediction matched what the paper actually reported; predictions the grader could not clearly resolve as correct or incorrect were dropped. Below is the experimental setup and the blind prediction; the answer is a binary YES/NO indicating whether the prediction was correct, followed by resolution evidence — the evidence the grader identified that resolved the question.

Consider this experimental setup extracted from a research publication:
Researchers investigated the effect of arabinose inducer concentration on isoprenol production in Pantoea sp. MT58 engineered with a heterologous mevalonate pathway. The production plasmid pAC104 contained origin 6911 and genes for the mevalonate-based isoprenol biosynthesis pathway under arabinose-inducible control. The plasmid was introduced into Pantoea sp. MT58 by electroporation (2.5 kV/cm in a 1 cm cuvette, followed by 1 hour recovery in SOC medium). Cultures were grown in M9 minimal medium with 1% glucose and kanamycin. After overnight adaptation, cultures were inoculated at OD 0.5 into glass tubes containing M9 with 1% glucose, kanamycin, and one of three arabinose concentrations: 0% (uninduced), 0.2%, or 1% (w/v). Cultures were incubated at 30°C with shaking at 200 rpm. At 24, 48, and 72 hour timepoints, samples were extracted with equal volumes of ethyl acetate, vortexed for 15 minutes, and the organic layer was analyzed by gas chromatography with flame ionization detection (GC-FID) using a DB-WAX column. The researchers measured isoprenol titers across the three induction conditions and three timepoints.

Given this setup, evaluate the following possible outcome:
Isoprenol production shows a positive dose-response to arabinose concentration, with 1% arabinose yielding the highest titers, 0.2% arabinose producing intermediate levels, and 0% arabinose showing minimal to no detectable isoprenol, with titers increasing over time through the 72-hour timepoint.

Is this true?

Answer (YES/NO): NO